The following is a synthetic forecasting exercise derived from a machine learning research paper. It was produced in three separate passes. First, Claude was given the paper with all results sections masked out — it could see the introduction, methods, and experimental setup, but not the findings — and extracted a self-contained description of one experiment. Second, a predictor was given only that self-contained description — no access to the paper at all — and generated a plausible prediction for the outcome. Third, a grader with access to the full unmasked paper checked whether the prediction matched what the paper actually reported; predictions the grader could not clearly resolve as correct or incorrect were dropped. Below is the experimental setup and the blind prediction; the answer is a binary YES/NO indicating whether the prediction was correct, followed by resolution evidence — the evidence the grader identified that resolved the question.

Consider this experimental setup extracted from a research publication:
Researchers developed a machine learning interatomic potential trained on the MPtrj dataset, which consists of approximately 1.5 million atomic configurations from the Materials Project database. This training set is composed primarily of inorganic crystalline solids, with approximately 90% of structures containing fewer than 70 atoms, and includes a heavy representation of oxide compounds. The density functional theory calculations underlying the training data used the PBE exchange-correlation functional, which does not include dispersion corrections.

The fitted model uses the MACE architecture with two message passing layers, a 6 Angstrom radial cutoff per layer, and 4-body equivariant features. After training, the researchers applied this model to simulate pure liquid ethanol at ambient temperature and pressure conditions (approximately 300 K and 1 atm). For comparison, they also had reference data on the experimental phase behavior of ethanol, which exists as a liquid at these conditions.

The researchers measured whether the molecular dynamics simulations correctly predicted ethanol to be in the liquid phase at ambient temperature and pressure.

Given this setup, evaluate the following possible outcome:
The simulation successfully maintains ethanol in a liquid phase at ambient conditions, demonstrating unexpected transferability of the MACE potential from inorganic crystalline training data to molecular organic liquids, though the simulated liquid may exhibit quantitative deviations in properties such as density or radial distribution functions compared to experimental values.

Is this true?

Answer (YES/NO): NO